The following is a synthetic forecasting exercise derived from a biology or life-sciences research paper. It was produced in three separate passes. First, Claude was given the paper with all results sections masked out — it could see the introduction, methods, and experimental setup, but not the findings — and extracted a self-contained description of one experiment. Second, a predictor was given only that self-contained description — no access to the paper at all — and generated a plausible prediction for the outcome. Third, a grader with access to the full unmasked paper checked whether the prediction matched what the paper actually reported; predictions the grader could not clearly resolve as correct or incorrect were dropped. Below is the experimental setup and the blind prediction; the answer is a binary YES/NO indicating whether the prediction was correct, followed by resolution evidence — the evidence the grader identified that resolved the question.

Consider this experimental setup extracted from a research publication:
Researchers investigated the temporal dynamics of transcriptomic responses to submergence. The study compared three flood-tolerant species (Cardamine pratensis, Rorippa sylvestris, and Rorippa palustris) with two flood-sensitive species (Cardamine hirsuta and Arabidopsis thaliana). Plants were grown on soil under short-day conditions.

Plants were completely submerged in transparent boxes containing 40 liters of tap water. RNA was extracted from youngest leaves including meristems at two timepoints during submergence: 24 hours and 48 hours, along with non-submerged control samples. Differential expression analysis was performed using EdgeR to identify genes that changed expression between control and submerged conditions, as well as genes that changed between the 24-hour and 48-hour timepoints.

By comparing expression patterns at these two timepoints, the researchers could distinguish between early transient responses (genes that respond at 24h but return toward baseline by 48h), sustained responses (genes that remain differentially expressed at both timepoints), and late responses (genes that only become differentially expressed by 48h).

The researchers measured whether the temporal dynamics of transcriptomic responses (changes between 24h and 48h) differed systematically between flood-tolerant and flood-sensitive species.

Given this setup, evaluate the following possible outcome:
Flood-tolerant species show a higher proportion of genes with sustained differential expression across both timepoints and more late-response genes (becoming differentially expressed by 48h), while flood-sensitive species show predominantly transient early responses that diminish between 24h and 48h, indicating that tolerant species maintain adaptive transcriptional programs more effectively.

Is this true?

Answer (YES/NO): NO